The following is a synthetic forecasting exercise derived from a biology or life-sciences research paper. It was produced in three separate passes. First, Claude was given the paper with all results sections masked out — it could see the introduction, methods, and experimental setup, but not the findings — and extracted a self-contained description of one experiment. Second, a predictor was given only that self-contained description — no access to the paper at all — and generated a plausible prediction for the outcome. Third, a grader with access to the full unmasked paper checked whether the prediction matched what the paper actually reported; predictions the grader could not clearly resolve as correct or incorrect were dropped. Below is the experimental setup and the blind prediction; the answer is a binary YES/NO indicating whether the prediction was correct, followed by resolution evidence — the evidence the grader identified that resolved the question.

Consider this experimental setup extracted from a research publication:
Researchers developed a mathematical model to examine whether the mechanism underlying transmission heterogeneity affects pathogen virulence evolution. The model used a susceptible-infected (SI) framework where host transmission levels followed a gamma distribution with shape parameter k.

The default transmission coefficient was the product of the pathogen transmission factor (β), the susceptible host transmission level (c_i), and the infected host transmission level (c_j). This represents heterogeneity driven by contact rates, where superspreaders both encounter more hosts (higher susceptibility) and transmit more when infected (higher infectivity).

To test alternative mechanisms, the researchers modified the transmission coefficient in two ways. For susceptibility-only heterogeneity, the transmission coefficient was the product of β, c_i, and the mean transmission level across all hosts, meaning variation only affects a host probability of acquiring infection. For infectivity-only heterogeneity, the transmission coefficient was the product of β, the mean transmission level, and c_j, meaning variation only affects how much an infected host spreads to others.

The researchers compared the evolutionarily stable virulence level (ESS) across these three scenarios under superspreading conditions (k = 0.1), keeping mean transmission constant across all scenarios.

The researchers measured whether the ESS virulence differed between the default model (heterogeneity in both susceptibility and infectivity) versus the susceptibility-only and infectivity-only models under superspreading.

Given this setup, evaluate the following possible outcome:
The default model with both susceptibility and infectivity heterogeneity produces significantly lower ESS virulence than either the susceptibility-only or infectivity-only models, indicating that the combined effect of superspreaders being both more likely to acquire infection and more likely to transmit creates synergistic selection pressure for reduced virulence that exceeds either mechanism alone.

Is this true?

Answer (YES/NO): NO